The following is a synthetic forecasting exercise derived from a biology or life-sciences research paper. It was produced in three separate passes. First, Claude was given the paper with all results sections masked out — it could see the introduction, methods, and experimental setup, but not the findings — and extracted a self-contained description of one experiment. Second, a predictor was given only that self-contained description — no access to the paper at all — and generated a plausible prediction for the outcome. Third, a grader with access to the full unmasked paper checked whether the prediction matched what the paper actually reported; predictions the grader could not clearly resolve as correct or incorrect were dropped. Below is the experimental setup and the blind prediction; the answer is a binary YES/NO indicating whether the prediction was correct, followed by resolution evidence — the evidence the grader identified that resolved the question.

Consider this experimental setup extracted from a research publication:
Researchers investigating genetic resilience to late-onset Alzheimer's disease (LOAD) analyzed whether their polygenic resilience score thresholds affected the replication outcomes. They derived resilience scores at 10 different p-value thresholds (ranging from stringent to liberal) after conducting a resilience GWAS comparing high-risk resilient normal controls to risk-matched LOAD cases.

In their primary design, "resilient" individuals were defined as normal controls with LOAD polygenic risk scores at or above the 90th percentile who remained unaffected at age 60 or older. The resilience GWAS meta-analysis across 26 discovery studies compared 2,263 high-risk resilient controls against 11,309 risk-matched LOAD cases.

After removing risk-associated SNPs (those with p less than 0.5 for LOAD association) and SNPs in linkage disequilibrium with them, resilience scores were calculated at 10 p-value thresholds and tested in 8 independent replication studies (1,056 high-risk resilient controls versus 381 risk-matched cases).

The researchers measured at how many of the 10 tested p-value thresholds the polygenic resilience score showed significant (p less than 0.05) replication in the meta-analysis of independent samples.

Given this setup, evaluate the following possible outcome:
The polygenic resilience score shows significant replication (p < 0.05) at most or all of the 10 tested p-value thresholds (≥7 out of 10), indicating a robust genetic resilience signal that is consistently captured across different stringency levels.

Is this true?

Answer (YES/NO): NO